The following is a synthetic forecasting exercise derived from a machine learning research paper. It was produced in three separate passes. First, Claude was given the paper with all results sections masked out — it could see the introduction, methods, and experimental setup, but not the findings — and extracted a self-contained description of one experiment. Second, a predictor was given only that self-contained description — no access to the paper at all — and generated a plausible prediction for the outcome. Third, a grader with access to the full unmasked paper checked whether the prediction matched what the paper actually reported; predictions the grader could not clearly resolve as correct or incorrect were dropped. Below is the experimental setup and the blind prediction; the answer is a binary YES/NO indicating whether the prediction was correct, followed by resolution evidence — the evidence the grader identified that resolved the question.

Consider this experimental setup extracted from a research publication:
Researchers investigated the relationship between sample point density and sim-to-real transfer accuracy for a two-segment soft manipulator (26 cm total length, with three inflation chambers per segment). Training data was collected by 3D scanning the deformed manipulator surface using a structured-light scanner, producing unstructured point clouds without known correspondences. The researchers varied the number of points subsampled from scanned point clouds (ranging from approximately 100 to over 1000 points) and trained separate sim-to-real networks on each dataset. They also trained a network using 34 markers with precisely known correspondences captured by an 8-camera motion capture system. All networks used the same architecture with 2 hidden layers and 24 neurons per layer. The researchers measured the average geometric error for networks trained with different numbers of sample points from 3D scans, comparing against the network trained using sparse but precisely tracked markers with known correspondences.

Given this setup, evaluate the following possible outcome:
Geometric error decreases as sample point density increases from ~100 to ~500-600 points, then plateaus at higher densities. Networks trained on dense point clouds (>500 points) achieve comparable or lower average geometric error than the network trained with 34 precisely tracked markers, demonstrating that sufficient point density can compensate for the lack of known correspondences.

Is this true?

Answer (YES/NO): NO